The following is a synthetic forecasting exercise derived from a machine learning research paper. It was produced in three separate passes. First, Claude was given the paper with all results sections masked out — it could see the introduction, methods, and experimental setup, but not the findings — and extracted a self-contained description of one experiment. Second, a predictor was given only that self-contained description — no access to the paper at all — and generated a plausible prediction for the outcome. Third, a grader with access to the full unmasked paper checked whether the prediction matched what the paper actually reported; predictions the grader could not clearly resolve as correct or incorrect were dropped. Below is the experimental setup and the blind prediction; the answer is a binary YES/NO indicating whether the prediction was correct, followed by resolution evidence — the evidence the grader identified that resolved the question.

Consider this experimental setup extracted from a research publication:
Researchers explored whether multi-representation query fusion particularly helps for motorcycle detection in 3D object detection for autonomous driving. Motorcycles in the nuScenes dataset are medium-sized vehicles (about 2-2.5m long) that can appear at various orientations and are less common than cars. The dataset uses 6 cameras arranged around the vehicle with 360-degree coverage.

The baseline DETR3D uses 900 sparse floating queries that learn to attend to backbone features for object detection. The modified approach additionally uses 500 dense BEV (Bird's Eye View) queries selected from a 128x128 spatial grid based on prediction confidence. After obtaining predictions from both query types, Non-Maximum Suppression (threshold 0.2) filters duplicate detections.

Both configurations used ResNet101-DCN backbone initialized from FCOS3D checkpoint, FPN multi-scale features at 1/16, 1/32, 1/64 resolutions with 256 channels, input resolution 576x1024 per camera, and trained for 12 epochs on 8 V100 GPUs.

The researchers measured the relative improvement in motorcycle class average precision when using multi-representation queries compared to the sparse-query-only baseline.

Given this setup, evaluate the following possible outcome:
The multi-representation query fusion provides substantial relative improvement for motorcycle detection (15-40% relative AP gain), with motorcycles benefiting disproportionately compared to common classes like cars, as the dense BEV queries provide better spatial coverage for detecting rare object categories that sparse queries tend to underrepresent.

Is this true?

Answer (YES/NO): NO